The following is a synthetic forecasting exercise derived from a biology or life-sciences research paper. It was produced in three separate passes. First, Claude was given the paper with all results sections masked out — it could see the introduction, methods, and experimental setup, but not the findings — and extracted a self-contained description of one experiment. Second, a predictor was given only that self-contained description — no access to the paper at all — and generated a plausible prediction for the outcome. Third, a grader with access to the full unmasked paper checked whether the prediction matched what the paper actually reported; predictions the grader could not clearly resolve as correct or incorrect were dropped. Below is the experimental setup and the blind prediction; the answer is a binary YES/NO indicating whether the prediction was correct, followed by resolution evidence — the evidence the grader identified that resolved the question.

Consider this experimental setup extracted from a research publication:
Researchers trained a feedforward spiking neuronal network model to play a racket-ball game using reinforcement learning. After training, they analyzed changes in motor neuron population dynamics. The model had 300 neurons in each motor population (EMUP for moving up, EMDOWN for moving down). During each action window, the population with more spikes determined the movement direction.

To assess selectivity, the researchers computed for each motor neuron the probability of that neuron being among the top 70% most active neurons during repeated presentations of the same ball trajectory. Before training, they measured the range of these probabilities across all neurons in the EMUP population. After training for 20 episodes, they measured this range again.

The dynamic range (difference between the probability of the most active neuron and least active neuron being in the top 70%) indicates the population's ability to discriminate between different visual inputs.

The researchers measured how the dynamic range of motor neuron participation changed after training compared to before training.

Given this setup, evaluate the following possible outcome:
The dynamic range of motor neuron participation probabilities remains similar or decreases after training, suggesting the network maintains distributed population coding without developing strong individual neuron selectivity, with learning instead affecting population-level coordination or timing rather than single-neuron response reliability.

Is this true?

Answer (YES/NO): NO